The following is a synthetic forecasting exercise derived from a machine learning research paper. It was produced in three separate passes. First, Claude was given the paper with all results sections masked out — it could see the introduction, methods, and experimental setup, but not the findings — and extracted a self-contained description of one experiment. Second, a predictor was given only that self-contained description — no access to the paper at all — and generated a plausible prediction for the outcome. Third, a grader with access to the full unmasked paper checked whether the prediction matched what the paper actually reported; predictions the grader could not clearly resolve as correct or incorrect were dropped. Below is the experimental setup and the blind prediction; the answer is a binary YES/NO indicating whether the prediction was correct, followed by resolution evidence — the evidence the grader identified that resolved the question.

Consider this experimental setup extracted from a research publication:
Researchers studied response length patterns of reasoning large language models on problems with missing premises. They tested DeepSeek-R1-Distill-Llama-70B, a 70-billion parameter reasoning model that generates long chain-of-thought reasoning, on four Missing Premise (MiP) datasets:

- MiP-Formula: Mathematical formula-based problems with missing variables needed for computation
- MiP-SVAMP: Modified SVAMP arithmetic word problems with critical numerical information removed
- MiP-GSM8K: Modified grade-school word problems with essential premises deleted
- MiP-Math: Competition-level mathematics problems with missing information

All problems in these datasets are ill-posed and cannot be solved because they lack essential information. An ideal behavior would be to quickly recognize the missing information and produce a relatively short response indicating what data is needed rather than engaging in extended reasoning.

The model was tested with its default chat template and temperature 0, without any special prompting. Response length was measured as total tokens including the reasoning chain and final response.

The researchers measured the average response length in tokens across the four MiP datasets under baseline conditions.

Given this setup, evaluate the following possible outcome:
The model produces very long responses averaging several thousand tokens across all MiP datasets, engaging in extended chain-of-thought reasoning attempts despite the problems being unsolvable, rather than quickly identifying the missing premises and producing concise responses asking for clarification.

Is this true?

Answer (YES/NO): NO